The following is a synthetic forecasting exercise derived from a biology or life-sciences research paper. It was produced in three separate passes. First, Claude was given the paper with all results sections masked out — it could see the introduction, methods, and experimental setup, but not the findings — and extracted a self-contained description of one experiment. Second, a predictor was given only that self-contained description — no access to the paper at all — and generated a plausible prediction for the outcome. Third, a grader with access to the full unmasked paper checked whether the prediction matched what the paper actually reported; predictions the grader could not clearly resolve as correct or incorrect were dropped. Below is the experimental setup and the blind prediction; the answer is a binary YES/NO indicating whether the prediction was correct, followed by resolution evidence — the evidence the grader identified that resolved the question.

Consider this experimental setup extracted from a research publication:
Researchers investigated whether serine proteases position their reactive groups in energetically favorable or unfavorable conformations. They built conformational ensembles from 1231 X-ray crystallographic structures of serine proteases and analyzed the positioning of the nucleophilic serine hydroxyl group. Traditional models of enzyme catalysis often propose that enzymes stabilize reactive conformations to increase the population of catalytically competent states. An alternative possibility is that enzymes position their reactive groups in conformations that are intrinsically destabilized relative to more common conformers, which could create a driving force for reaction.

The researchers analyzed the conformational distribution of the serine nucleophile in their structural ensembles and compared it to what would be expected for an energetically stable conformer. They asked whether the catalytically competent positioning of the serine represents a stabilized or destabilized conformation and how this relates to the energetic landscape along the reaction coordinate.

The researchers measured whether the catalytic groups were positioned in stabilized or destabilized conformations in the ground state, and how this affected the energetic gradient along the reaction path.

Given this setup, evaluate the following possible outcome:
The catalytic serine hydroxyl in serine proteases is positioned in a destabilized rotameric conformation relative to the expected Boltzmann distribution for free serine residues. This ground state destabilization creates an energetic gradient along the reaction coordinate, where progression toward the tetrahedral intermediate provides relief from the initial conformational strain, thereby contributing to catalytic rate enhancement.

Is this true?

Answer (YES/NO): YES